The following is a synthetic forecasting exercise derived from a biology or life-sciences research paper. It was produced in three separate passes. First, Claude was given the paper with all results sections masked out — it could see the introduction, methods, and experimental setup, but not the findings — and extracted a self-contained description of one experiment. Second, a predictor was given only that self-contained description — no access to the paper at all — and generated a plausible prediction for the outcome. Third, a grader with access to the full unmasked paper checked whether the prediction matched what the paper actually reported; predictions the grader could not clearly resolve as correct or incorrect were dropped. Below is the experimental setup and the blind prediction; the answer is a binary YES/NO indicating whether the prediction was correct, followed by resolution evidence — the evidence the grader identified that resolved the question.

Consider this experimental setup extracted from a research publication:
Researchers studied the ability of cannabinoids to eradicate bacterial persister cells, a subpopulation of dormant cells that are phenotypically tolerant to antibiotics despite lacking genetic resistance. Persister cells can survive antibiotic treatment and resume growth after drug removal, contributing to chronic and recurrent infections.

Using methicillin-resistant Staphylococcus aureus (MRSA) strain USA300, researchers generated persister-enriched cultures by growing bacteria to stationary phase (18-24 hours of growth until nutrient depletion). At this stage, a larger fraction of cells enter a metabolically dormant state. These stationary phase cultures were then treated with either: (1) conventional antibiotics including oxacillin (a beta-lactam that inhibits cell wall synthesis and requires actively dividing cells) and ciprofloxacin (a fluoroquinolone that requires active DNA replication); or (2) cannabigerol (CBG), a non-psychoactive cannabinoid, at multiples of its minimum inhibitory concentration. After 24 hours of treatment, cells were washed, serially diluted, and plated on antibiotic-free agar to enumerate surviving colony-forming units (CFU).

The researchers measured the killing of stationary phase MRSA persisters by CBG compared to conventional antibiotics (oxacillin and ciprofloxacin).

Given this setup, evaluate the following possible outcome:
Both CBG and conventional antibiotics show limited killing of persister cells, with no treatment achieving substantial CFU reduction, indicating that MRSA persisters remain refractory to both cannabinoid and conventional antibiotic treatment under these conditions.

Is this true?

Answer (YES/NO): NO